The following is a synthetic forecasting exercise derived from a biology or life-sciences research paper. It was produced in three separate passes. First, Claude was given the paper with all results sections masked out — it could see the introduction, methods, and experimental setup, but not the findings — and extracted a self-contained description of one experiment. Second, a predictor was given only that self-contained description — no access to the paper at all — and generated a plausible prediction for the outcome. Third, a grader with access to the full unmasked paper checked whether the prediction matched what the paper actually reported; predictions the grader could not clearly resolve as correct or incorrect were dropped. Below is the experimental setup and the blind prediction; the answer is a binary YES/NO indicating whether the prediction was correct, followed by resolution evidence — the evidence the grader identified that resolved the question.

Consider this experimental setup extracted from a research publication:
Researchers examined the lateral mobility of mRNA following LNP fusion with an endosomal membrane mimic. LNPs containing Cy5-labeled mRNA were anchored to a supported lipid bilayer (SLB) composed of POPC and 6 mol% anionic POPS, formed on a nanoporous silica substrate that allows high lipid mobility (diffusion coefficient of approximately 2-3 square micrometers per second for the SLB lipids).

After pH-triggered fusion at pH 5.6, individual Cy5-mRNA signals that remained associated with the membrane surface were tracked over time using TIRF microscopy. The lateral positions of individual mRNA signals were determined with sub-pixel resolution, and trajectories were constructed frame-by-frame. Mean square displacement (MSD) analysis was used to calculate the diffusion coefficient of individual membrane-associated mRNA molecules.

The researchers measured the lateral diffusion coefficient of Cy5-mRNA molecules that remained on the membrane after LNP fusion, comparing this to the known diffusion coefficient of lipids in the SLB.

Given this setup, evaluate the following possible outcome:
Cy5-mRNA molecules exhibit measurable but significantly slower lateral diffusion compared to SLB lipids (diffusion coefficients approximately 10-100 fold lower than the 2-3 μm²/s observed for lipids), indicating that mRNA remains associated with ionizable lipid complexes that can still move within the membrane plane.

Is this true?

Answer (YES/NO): NO